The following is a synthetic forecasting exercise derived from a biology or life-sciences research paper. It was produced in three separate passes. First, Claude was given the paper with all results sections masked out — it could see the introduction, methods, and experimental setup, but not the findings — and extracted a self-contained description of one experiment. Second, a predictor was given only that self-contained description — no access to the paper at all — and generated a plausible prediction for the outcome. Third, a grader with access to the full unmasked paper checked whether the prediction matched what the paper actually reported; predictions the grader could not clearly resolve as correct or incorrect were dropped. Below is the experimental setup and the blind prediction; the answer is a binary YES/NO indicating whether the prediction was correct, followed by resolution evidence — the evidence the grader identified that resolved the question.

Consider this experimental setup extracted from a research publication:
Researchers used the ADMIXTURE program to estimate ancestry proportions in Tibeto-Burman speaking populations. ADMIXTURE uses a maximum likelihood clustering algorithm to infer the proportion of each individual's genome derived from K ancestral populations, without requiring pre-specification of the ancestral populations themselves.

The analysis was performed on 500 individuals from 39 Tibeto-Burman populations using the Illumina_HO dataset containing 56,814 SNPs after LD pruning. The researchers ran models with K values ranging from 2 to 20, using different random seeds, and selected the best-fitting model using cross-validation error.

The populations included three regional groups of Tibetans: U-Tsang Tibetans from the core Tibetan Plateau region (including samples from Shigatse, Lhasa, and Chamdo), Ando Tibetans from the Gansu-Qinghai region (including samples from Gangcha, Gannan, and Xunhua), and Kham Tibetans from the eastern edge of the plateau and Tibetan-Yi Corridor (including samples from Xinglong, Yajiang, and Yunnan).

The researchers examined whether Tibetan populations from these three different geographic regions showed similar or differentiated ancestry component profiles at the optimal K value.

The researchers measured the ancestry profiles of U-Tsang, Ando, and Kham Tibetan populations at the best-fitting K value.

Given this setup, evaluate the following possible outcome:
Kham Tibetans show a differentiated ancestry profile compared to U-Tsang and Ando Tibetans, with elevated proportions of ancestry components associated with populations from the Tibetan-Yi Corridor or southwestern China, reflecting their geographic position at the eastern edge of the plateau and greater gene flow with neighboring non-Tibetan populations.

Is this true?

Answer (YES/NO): YES